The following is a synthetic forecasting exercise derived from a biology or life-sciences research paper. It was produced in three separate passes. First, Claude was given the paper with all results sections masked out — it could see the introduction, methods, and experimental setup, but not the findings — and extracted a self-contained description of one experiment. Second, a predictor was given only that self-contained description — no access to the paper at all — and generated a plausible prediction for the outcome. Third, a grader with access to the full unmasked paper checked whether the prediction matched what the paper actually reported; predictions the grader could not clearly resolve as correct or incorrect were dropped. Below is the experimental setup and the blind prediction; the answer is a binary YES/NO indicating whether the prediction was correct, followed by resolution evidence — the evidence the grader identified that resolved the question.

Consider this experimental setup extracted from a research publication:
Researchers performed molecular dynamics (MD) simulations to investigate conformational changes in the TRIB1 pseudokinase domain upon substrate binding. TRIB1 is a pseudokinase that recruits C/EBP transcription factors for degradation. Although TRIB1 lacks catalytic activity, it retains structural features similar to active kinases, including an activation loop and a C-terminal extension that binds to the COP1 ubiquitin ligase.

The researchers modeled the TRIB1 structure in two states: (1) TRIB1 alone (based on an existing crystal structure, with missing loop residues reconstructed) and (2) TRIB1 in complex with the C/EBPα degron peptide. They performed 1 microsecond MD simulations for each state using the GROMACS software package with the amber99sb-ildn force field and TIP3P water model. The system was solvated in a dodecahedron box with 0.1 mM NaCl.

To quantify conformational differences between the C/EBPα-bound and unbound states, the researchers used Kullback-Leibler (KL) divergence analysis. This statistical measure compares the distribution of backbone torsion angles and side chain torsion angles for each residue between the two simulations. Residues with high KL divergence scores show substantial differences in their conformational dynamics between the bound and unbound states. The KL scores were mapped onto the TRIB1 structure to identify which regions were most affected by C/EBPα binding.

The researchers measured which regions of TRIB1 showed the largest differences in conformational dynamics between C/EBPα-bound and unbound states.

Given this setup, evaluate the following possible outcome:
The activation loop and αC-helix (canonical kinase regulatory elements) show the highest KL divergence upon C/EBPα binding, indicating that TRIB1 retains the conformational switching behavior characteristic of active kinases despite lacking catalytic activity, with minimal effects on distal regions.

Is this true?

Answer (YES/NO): NO